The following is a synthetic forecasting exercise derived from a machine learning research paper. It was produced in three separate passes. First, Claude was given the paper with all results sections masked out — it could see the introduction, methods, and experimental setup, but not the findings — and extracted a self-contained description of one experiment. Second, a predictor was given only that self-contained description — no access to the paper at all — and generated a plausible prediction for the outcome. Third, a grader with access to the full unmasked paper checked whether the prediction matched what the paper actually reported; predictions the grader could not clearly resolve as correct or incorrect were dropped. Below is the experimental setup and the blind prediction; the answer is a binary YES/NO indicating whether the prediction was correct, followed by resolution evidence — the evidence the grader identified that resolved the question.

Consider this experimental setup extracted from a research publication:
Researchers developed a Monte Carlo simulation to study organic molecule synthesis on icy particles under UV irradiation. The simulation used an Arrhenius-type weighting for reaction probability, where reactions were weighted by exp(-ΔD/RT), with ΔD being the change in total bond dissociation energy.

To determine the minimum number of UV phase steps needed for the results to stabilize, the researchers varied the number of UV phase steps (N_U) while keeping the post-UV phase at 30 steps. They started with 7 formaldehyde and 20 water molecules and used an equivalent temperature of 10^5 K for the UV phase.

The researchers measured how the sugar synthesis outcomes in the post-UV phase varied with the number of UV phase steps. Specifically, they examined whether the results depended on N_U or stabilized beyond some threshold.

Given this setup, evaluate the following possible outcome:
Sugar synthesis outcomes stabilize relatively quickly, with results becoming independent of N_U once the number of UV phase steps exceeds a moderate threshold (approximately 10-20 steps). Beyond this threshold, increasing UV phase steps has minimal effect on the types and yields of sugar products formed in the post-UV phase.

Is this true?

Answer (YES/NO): NO